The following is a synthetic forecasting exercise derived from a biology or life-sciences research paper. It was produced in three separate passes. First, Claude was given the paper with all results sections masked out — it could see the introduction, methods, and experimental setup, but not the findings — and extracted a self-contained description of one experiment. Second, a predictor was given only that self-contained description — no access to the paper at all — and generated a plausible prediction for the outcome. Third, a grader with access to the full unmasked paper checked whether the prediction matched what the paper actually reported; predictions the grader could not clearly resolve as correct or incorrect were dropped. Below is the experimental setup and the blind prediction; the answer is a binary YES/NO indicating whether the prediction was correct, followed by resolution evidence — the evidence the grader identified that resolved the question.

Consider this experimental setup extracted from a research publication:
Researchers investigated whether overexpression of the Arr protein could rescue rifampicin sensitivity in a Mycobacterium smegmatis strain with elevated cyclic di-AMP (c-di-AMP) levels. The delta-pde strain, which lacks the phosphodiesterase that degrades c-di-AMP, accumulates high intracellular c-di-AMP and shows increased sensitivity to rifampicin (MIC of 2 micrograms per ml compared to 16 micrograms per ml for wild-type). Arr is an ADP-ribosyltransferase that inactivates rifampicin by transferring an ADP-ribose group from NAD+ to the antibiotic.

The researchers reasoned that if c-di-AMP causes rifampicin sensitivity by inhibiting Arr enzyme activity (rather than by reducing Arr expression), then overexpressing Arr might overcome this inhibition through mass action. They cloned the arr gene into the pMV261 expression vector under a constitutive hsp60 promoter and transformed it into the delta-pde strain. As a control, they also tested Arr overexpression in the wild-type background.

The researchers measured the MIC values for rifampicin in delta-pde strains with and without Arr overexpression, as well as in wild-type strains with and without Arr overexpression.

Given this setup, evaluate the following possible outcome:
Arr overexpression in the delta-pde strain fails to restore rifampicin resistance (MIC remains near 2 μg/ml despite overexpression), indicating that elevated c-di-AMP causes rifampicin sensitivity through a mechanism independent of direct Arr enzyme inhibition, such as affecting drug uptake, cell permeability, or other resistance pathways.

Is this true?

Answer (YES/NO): NO